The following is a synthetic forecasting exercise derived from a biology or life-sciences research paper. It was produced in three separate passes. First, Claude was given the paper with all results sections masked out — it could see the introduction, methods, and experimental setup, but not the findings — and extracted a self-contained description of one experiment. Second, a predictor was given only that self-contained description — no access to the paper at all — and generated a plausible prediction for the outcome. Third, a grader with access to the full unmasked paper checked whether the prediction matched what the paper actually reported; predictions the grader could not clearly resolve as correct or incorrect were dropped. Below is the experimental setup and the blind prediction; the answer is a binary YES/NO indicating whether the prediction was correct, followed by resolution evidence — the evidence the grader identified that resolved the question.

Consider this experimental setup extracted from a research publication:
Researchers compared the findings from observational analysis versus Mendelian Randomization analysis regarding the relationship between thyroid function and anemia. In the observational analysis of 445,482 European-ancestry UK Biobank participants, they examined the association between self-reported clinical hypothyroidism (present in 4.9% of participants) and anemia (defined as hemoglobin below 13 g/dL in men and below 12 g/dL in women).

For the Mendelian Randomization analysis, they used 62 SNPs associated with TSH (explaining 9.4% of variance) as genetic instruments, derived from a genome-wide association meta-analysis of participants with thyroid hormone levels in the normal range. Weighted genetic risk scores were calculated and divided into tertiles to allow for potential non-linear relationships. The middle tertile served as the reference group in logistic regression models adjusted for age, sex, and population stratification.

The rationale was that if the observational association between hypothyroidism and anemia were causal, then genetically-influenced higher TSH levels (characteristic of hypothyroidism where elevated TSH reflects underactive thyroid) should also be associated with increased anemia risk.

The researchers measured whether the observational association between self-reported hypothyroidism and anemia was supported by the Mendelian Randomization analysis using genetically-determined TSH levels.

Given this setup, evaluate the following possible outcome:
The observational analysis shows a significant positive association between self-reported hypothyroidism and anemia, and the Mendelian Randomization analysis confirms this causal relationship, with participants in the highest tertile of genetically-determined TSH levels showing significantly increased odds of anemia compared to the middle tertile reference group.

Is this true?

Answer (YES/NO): NO